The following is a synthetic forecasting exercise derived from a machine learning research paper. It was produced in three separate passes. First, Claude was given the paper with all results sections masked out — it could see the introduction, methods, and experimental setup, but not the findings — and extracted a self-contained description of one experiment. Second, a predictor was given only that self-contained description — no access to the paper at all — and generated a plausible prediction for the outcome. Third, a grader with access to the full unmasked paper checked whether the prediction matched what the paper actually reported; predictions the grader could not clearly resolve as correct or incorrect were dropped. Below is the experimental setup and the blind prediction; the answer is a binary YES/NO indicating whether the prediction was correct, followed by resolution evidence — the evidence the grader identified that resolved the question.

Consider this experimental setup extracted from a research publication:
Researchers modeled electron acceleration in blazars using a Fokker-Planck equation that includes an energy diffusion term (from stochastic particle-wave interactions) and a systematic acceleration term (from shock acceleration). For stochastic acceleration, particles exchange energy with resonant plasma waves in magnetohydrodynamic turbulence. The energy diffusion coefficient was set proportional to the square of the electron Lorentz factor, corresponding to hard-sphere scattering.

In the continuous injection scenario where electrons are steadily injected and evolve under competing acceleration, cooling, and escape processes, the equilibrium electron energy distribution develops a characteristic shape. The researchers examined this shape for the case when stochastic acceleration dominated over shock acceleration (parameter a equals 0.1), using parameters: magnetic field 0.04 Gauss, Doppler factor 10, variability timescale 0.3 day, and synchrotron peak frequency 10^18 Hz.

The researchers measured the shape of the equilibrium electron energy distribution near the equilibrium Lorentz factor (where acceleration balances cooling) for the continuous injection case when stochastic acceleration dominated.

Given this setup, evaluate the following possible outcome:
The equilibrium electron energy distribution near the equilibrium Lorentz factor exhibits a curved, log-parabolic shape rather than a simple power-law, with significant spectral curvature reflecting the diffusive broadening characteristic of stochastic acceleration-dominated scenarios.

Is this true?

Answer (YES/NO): YES